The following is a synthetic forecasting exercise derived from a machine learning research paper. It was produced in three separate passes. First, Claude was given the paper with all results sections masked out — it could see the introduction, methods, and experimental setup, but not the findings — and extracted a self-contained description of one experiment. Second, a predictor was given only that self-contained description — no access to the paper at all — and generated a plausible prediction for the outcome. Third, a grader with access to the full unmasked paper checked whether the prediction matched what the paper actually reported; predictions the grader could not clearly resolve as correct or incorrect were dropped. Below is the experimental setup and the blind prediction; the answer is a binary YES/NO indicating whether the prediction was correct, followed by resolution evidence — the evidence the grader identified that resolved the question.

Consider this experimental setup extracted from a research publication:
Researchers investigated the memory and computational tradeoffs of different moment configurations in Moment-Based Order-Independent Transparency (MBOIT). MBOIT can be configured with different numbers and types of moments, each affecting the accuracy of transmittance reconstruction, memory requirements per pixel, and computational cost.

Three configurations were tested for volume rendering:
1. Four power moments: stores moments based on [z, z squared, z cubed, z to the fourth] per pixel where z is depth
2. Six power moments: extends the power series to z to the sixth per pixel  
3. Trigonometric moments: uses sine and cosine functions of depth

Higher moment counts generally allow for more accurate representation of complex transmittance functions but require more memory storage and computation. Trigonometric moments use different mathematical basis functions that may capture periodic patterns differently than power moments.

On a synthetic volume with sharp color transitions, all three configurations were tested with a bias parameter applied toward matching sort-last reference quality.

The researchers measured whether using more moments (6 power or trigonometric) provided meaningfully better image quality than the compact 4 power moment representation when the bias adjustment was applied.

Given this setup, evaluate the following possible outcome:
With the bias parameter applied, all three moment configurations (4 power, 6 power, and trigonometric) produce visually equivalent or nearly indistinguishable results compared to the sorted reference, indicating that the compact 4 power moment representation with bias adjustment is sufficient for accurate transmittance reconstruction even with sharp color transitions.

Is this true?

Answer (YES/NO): YES